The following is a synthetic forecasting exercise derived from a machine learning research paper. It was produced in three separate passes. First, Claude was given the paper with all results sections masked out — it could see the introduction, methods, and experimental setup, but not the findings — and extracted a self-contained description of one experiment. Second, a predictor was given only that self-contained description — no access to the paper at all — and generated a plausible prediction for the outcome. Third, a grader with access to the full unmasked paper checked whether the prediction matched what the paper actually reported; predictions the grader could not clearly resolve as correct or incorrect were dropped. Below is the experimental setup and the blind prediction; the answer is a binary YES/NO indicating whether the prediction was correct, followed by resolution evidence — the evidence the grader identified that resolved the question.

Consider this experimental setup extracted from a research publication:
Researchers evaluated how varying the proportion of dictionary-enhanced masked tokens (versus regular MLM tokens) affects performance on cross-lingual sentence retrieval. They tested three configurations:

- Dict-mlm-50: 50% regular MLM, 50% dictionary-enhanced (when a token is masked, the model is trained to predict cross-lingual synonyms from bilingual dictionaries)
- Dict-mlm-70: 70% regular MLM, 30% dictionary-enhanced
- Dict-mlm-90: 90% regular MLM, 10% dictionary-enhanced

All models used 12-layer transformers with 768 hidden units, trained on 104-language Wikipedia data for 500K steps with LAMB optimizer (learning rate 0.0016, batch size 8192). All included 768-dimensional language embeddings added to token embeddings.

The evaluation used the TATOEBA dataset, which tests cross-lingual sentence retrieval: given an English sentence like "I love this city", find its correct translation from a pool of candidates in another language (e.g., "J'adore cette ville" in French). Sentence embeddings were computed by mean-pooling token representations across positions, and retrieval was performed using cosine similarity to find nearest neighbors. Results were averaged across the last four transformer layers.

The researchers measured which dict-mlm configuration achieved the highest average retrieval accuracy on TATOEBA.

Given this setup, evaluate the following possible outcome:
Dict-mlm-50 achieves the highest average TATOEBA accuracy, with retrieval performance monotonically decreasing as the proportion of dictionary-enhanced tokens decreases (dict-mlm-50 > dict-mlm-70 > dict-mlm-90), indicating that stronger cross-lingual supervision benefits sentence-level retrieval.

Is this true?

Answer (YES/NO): NO